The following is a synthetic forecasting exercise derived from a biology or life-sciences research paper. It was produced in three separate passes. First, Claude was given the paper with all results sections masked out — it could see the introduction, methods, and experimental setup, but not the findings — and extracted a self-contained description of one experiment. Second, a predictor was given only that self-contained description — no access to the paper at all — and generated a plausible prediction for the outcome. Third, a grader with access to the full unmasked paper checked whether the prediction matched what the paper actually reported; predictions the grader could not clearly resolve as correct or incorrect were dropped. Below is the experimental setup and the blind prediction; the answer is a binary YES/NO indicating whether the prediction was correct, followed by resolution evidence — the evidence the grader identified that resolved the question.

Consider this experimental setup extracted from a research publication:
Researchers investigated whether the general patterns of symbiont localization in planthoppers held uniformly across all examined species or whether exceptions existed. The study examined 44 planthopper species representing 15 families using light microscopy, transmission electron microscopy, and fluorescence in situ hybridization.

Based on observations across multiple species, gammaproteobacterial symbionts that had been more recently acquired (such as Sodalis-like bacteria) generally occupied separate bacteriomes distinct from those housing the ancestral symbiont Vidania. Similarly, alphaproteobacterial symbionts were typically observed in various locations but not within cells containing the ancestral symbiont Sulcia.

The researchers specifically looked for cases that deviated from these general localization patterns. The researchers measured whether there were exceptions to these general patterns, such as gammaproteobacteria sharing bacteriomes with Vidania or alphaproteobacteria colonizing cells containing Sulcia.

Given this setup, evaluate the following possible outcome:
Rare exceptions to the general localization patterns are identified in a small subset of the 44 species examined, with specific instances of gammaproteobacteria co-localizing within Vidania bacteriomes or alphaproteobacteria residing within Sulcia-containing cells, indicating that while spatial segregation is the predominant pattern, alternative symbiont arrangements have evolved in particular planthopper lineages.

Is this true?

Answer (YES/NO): YES